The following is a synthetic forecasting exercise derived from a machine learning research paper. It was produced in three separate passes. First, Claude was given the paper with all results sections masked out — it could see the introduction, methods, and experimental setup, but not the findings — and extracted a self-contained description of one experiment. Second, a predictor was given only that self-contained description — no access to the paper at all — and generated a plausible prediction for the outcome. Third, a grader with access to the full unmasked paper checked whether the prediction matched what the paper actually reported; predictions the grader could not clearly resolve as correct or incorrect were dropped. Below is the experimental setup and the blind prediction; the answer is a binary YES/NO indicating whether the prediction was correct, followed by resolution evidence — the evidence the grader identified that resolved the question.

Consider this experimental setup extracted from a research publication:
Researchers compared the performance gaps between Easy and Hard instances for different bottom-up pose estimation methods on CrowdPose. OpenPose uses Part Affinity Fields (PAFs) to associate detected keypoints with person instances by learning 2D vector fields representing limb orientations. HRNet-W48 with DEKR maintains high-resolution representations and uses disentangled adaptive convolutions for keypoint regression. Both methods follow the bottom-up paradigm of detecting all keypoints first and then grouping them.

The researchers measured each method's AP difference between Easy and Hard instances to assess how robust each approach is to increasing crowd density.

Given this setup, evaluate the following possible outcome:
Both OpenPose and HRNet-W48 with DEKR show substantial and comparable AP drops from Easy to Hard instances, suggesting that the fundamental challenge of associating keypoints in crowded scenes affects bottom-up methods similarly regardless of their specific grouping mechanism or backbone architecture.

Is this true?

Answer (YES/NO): NO